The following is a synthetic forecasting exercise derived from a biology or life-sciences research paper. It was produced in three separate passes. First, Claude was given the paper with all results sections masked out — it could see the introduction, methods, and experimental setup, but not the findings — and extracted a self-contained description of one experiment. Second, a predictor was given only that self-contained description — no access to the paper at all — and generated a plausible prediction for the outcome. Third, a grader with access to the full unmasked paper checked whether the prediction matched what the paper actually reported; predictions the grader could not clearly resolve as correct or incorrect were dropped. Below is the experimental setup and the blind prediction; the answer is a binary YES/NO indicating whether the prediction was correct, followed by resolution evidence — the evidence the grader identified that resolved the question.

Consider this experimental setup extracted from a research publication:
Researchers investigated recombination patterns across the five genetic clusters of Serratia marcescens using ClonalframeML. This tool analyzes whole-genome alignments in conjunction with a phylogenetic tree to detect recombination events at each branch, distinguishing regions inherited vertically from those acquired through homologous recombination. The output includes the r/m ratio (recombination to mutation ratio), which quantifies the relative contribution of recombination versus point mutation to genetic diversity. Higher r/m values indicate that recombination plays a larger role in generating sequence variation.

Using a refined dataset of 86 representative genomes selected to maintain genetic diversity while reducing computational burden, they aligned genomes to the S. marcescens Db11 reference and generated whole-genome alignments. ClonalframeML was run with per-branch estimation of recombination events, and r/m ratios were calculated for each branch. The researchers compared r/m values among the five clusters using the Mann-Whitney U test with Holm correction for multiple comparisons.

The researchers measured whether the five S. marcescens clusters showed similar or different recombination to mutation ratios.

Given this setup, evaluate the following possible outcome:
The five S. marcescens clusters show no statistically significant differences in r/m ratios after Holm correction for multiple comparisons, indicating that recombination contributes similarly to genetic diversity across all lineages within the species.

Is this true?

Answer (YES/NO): NO